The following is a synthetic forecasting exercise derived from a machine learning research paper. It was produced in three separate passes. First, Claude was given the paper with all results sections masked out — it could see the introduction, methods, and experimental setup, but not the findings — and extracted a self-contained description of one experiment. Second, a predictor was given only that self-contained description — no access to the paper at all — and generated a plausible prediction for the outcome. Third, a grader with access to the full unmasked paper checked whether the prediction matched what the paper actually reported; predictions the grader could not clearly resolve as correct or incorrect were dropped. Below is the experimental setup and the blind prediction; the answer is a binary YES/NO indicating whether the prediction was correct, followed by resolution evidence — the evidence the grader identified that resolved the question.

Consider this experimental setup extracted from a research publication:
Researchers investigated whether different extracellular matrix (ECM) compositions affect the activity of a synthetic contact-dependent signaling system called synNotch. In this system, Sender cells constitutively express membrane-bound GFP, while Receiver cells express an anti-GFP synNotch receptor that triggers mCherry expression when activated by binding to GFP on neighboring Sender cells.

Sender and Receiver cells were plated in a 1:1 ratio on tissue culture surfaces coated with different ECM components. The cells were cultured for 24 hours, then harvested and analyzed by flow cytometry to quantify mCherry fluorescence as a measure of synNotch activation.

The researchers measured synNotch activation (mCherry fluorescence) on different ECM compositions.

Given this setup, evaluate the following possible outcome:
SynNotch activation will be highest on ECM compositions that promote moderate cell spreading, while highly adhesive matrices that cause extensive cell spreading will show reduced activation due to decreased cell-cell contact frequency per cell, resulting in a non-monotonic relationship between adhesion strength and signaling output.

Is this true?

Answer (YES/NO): NO